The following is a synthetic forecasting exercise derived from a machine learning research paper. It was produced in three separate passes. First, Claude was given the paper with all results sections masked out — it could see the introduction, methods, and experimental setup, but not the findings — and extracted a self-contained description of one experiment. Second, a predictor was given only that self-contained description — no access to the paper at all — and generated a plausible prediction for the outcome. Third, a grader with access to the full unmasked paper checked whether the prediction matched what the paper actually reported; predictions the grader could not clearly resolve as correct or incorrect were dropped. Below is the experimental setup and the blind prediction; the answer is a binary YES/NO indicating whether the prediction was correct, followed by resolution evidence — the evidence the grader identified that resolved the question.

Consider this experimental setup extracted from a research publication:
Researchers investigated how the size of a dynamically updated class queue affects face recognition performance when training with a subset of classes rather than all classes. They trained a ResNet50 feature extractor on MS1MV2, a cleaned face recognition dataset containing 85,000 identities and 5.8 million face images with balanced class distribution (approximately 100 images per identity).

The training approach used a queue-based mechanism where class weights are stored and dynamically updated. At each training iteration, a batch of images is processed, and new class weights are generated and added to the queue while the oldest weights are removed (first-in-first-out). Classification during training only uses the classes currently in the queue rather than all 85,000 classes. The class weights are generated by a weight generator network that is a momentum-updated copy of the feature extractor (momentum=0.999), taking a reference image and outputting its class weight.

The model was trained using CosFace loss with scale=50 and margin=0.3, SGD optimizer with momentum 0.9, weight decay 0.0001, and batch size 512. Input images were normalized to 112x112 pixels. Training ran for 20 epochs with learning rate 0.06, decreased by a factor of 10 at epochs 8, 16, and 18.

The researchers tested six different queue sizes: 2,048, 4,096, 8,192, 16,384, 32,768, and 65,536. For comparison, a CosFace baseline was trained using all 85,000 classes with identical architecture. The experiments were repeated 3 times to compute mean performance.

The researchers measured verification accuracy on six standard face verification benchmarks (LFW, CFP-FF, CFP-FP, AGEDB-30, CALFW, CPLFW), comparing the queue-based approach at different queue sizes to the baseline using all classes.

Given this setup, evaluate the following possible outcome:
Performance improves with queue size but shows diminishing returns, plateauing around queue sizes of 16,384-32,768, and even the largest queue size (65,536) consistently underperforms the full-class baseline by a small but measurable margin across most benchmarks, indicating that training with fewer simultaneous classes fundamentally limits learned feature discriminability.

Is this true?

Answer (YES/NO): NO